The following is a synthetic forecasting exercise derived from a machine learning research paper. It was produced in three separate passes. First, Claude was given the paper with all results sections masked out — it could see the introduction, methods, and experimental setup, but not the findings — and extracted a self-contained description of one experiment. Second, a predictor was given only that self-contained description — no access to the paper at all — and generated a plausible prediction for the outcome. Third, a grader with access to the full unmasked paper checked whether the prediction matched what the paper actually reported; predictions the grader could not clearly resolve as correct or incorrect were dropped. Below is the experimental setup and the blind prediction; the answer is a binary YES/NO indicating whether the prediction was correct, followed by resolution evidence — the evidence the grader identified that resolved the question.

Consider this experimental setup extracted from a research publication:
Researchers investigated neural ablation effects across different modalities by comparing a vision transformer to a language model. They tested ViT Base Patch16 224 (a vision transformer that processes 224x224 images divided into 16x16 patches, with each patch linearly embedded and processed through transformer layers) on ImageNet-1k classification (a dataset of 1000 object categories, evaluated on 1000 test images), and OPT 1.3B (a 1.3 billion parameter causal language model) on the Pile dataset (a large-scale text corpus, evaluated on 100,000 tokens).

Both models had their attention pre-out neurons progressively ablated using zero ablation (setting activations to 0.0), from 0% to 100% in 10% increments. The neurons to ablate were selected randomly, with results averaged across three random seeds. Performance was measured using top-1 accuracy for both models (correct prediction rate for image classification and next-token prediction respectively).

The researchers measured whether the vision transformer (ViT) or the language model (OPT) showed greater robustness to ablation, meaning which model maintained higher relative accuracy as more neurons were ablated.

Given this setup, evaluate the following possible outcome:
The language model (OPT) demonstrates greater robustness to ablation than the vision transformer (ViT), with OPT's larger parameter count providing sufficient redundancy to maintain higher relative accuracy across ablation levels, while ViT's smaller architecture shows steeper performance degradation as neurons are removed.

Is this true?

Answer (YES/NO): YES